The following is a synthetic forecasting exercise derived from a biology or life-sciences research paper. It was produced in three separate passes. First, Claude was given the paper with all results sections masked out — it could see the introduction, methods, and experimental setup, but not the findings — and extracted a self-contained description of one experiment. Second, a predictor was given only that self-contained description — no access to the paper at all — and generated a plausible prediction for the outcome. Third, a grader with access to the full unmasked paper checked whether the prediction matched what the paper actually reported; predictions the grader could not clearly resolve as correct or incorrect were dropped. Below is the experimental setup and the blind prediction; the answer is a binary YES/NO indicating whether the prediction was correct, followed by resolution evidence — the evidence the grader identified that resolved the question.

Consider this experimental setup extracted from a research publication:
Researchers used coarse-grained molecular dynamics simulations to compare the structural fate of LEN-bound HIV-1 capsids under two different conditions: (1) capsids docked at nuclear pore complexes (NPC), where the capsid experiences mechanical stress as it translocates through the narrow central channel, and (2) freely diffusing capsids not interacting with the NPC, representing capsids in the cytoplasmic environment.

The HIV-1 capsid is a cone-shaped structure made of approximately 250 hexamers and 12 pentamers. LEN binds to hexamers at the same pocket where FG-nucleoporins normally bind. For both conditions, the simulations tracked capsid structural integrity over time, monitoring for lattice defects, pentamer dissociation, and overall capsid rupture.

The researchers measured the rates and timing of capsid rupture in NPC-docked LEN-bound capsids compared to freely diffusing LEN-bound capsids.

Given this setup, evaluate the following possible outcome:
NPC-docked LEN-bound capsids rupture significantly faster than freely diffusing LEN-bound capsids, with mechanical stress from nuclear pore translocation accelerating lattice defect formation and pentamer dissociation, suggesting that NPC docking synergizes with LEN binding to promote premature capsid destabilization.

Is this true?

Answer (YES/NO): YES